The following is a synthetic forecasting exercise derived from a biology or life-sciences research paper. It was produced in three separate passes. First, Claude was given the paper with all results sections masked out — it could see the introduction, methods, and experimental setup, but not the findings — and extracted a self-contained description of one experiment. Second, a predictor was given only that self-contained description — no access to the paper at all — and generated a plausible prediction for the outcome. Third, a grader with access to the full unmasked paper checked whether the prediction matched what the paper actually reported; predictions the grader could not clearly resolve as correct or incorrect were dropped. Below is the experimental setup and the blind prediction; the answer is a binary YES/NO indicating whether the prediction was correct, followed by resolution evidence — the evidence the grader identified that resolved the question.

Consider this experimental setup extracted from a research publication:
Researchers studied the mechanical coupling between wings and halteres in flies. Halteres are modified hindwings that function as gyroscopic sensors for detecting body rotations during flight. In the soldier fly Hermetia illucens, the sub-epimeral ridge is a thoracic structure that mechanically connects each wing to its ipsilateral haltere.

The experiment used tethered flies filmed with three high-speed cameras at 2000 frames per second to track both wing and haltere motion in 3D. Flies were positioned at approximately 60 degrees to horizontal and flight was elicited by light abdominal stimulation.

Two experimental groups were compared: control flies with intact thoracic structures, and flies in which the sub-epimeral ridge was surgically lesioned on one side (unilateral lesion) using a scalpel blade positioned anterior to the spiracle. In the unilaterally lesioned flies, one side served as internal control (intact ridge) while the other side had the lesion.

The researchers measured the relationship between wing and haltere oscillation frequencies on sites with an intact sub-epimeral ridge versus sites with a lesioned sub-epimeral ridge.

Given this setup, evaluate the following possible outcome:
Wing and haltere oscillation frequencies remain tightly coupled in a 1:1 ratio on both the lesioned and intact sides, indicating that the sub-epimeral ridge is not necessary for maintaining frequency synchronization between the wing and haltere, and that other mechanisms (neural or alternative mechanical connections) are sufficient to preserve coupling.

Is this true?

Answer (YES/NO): NO